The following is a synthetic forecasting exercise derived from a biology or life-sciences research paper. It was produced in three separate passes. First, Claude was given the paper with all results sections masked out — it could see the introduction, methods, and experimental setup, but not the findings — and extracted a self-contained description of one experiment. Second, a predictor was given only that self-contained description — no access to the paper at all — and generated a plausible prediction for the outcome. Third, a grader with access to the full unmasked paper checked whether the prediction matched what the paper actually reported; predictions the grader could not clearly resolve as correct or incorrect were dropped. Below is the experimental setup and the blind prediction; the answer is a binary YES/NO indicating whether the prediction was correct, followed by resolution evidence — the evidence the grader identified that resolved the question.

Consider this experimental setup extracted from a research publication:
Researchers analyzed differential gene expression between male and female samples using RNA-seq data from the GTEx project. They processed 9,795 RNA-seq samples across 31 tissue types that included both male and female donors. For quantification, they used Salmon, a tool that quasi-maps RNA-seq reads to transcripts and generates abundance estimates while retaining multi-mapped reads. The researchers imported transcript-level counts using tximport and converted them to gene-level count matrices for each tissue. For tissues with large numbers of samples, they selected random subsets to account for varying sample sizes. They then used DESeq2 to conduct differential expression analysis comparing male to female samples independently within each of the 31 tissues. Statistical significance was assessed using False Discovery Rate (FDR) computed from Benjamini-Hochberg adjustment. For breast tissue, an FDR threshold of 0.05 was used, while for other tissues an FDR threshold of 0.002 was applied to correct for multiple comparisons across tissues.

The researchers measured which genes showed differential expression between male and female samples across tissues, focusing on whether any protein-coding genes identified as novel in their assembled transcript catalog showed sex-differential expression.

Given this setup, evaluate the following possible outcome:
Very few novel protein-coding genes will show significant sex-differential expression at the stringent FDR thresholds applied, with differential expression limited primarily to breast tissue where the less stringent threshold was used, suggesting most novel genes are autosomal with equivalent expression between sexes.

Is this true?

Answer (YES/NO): NO